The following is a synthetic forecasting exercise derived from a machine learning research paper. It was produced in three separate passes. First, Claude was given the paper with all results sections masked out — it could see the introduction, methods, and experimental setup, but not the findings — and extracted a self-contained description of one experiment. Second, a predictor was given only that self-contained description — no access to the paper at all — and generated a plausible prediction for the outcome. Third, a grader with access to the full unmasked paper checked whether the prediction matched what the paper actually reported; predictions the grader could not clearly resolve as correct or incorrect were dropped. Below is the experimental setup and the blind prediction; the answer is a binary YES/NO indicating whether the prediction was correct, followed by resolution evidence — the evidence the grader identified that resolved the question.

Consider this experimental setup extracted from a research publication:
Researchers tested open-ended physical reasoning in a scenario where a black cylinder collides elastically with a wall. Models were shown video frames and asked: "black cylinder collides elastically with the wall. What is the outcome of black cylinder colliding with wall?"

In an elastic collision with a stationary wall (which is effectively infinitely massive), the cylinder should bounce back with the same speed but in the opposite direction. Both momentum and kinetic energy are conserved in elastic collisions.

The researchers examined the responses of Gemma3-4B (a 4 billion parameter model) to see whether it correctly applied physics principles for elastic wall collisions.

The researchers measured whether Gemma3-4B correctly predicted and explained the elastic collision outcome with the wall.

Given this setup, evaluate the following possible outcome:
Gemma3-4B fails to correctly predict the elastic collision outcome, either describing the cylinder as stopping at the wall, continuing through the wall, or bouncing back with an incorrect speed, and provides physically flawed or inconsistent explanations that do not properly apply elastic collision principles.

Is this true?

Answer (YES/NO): NO